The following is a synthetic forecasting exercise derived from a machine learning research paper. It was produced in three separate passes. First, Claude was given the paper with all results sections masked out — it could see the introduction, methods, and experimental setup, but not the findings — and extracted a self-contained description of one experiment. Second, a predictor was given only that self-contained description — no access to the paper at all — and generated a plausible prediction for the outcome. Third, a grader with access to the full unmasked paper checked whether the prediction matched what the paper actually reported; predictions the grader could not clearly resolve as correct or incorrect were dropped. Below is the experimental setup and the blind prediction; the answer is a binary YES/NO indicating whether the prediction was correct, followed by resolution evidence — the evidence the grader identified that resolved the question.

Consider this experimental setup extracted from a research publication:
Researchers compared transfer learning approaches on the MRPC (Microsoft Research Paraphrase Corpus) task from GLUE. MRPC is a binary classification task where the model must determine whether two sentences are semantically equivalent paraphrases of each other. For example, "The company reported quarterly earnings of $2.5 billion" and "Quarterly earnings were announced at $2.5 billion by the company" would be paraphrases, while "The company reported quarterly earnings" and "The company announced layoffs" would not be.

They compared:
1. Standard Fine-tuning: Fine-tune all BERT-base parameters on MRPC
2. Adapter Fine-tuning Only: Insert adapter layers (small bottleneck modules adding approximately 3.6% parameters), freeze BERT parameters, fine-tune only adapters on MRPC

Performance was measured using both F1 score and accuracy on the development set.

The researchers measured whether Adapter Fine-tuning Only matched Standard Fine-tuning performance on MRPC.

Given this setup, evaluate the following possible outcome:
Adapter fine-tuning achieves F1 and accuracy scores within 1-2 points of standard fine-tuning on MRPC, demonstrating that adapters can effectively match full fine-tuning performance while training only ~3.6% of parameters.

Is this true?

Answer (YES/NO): YES